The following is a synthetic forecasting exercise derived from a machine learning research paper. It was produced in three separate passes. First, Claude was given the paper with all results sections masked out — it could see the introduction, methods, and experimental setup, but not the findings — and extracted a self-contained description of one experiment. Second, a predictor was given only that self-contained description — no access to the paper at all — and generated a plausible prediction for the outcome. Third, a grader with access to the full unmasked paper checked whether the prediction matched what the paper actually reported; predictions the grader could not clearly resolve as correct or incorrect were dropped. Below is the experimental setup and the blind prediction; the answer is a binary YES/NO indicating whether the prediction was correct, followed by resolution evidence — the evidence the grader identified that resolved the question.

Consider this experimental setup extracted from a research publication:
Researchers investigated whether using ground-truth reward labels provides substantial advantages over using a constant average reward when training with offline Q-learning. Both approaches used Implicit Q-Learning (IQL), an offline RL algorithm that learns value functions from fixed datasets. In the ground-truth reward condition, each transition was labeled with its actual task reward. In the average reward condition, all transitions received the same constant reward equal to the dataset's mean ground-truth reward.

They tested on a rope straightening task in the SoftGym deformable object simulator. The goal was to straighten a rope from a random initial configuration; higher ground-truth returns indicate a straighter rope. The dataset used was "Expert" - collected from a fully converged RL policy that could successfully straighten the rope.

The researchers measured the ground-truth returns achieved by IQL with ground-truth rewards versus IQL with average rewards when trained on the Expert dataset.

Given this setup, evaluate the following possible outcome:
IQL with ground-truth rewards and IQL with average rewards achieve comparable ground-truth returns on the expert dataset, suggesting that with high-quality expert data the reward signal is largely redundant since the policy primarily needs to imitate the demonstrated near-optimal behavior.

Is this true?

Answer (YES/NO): YES